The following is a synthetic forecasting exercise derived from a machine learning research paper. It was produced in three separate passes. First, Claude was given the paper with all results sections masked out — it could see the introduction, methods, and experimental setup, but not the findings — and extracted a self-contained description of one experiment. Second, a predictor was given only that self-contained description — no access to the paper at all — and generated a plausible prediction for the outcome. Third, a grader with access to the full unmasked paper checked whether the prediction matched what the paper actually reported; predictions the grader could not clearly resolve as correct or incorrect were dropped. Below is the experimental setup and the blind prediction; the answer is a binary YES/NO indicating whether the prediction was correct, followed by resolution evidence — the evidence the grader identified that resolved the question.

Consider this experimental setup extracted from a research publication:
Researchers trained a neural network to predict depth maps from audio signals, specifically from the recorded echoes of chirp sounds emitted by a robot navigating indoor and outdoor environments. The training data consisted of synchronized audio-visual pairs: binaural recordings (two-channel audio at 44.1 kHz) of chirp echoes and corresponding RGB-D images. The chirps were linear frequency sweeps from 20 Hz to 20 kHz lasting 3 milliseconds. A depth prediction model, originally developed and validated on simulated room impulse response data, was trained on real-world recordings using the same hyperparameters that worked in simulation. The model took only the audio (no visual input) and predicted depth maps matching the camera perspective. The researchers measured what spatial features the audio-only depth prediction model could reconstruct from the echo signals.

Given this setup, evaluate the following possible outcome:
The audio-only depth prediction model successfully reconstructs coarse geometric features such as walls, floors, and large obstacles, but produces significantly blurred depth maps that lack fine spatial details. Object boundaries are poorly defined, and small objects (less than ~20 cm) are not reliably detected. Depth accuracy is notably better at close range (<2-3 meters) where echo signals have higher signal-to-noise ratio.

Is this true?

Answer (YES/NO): NO